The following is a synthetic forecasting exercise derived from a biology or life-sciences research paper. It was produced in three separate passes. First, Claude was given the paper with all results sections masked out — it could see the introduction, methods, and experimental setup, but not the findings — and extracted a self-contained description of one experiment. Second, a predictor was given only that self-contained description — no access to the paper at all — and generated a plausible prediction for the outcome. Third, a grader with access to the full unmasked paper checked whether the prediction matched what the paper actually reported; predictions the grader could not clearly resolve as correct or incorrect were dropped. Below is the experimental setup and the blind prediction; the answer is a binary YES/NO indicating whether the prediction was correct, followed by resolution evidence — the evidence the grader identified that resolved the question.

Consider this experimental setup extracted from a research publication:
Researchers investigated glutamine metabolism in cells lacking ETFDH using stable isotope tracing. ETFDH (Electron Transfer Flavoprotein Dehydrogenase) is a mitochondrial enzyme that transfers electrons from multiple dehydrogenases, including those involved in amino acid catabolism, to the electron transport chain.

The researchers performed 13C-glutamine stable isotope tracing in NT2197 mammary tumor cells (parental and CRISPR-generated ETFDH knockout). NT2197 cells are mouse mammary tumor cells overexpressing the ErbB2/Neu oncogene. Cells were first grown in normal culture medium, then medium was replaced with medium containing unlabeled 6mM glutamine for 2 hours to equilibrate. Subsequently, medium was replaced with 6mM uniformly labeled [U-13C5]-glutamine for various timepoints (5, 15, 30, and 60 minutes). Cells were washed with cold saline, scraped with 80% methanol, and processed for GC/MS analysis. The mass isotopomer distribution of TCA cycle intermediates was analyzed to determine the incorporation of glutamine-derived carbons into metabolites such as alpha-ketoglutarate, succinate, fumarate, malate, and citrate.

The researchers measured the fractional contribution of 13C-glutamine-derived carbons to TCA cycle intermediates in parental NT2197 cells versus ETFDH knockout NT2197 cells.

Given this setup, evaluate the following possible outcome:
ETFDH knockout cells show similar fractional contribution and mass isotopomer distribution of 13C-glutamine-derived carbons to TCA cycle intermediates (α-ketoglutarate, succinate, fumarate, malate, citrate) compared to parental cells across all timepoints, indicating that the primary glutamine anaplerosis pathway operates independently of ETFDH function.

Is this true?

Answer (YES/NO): NO